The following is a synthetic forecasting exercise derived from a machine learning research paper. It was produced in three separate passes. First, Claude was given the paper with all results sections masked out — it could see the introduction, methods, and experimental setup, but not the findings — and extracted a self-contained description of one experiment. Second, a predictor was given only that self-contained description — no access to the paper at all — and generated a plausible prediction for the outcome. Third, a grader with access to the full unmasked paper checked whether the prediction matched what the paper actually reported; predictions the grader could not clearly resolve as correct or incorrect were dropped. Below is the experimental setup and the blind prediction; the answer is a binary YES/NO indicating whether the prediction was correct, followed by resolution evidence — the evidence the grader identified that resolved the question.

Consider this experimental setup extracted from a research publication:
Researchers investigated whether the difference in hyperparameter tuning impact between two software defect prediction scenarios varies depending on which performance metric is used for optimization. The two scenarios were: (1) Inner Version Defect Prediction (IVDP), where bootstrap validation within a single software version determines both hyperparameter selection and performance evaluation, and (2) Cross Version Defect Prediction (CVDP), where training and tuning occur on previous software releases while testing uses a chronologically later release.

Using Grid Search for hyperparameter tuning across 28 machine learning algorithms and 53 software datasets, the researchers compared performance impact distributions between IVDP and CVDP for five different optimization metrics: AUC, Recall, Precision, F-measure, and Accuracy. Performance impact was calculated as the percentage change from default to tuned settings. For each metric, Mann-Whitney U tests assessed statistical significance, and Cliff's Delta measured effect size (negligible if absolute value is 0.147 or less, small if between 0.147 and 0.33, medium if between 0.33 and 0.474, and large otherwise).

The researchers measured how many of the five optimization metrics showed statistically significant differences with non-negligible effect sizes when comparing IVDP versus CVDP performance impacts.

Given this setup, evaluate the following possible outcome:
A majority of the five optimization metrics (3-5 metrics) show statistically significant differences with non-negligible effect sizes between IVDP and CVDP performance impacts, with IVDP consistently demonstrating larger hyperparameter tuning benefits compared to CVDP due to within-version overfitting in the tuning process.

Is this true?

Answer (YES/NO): YES